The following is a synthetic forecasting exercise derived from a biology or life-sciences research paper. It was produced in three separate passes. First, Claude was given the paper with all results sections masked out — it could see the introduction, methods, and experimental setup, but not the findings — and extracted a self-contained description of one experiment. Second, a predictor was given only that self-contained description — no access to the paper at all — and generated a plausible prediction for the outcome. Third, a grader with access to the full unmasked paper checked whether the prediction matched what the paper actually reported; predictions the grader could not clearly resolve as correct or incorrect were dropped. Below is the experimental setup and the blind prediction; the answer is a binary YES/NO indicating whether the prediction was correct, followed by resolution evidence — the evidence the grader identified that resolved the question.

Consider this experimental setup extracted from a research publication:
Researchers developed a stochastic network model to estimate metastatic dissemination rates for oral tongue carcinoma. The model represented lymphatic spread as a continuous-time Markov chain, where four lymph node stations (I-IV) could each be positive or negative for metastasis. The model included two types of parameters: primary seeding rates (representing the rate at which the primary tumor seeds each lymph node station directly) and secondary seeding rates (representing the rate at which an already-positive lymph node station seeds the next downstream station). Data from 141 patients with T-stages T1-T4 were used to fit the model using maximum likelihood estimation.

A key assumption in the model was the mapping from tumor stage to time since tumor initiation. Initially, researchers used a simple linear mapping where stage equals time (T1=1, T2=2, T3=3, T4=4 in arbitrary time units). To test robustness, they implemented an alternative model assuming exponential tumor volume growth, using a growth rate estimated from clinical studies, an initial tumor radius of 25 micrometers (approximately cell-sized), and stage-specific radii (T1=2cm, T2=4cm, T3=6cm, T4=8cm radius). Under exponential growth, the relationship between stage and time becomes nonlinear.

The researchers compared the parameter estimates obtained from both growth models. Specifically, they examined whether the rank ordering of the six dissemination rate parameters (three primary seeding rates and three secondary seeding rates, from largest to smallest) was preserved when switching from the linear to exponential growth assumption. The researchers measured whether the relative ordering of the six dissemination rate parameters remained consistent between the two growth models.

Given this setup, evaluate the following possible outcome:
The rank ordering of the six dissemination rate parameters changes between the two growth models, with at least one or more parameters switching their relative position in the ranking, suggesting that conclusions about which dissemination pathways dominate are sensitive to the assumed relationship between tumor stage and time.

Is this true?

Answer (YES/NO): NO